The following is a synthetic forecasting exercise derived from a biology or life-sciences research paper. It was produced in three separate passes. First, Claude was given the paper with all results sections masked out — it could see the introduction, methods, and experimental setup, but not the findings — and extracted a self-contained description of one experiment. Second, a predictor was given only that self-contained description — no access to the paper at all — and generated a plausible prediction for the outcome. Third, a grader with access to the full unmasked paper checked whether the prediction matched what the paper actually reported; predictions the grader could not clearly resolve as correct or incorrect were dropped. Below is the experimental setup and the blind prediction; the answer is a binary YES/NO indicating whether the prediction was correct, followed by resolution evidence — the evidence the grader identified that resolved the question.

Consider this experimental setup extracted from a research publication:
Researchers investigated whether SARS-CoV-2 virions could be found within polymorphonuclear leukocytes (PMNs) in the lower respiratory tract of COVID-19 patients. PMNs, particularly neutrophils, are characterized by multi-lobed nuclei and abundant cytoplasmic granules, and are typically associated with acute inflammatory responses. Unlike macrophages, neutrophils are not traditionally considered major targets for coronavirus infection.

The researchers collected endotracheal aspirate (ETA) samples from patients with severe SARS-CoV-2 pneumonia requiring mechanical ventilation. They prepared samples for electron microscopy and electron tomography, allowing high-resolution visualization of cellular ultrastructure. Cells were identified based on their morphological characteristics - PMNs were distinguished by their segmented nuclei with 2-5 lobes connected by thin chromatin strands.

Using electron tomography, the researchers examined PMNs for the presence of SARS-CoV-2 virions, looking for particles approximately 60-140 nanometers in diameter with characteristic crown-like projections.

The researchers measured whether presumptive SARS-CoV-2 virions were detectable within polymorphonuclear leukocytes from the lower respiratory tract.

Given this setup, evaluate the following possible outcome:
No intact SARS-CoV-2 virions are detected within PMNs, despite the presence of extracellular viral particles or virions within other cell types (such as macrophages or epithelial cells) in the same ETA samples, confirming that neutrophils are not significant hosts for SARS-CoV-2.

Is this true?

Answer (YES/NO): NO